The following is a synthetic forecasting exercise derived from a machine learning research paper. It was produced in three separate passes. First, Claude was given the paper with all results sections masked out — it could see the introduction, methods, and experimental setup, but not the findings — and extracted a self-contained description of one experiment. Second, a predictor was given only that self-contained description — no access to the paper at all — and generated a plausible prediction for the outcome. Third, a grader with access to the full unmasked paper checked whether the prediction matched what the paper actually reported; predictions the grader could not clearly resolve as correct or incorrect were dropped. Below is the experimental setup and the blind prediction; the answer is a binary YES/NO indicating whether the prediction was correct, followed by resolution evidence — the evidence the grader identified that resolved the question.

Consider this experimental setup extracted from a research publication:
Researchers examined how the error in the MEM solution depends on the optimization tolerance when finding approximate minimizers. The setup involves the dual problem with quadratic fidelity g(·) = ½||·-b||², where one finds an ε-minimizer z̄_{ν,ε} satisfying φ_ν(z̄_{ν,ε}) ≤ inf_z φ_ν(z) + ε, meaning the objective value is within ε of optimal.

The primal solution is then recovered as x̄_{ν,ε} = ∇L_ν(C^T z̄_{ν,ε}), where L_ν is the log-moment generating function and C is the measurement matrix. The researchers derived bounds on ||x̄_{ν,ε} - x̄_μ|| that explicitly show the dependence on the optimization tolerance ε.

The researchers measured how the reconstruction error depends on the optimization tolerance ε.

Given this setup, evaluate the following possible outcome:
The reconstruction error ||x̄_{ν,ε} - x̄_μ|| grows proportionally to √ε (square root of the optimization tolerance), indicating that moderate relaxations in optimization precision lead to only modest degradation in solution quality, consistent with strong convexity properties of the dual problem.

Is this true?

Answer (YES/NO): YES